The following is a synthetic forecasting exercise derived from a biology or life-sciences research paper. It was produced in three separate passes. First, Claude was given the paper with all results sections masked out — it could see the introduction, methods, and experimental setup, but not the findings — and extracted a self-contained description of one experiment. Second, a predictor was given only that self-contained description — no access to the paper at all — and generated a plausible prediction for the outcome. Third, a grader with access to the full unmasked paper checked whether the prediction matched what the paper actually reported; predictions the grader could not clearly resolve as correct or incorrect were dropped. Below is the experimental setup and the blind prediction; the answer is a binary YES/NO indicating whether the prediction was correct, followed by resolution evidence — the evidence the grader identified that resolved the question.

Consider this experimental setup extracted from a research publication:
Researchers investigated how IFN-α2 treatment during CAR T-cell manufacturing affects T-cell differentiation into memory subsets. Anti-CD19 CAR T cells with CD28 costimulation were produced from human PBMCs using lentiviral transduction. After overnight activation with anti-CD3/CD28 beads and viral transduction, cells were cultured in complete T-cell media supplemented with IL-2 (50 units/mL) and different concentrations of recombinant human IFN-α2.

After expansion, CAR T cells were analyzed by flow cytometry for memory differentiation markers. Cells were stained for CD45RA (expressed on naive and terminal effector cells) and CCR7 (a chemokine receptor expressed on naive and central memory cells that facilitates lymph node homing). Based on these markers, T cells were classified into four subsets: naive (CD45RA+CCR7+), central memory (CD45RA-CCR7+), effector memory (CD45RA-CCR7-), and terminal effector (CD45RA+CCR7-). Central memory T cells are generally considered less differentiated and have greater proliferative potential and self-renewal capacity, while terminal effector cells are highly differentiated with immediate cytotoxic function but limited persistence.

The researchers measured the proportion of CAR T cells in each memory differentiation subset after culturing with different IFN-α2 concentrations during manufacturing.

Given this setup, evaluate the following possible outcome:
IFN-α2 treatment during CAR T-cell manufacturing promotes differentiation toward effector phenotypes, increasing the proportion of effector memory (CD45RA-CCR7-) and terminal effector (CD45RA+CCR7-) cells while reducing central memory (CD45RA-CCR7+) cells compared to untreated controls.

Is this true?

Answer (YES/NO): NO